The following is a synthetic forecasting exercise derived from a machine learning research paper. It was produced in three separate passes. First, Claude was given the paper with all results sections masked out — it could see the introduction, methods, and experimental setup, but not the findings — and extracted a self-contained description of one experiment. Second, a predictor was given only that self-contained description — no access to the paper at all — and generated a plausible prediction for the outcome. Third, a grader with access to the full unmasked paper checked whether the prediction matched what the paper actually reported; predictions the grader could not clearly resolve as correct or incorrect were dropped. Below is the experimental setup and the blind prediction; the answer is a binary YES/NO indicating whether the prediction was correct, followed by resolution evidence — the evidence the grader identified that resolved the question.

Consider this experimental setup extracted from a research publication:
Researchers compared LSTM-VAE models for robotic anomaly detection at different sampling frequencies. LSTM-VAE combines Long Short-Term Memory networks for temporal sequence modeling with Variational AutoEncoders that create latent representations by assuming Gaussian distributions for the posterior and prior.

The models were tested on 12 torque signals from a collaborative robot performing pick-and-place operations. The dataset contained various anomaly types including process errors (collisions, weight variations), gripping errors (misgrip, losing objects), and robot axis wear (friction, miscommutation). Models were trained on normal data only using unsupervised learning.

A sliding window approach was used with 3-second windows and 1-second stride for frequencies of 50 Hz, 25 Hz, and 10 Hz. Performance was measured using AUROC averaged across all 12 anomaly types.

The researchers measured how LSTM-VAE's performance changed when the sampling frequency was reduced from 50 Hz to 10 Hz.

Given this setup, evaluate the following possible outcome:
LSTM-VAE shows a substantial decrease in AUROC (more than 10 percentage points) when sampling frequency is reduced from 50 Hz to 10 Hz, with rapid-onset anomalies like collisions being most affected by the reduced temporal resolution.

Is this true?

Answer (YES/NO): NO